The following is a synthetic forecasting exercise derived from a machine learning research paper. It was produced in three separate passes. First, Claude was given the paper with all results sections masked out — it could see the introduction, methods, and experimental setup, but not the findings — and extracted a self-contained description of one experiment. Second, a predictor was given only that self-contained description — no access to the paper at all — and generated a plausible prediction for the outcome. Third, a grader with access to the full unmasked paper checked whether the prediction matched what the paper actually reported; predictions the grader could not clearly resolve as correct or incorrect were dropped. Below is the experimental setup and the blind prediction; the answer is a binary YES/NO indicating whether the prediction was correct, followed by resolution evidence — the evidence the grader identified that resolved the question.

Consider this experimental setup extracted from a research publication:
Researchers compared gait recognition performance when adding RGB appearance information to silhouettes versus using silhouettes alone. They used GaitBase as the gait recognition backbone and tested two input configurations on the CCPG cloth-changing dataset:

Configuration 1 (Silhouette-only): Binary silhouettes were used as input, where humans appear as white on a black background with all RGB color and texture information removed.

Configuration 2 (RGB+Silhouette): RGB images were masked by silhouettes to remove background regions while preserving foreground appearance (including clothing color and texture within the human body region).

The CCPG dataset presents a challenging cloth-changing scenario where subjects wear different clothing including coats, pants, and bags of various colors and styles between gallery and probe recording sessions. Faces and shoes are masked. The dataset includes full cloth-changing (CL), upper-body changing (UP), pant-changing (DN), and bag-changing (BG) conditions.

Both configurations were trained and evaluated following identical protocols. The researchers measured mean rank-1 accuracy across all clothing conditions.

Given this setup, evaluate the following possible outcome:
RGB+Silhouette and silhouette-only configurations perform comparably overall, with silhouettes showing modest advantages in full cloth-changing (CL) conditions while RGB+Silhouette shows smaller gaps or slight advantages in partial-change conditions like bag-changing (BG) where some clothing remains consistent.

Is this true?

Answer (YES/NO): NO